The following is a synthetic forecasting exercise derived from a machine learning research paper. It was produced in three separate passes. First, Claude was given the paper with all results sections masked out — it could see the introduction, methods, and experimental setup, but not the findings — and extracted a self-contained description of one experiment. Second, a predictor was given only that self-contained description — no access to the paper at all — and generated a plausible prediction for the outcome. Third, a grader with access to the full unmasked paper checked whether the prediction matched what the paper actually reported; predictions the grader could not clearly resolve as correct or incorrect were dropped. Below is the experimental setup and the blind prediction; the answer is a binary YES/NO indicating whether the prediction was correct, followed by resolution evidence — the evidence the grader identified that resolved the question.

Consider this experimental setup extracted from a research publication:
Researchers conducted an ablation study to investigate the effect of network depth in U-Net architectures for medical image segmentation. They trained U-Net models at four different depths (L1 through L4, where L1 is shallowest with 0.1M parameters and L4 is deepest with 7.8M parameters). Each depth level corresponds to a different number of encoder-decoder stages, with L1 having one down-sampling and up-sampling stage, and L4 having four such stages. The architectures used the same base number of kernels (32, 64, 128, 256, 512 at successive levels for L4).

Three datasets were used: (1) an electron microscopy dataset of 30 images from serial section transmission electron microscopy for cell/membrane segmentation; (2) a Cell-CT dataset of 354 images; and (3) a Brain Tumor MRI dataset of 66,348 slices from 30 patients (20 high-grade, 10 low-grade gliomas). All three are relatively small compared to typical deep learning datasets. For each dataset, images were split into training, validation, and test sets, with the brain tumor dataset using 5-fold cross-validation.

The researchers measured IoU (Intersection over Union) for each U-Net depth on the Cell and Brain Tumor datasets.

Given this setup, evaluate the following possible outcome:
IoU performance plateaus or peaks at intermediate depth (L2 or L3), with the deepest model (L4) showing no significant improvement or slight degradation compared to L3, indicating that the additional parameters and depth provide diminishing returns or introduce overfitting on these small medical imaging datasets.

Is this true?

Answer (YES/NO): YES